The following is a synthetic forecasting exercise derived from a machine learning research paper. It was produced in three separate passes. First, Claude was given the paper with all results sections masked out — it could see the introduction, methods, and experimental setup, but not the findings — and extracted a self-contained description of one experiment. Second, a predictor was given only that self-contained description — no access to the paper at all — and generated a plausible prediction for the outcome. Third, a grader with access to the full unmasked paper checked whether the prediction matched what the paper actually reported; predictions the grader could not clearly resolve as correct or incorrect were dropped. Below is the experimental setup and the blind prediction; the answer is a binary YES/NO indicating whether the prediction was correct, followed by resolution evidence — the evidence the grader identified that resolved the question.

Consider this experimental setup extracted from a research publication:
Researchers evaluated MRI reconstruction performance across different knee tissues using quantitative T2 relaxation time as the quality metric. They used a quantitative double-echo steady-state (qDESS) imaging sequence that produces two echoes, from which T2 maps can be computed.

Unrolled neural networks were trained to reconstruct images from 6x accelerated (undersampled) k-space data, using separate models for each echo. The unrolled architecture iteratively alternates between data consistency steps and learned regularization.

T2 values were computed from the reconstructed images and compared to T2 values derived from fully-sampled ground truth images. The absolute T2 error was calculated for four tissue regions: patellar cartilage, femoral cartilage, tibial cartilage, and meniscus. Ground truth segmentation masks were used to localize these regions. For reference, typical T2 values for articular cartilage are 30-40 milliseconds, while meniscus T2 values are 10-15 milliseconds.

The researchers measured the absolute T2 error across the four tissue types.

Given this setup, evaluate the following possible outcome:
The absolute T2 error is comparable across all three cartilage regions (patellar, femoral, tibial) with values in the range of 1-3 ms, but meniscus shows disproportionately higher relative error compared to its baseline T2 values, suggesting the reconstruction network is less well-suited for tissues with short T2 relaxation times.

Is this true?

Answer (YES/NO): NO